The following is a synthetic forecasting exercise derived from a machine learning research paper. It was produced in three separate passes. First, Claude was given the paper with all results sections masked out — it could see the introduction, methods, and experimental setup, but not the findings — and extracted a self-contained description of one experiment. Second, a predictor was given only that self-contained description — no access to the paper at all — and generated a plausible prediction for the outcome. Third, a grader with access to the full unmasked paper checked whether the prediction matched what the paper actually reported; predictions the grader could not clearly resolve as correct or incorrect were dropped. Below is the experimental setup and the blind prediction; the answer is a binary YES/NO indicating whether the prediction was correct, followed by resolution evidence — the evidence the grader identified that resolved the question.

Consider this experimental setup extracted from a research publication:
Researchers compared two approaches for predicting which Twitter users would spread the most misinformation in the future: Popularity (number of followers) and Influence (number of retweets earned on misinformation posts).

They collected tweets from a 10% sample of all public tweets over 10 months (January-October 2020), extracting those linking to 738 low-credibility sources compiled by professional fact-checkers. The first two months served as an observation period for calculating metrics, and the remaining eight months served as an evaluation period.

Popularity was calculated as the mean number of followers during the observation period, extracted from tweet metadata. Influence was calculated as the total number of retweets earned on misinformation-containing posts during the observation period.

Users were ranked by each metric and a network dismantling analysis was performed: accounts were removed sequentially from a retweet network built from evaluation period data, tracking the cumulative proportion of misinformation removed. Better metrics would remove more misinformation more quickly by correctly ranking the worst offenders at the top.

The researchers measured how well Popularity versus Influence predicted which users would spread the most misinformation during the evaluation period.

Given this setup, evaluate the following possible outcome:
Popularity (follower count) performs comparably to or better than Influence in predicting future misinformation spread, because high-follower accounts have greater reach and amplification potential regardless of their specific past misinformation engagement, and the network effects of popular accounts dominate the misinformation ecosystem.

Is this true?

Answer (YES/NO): NO